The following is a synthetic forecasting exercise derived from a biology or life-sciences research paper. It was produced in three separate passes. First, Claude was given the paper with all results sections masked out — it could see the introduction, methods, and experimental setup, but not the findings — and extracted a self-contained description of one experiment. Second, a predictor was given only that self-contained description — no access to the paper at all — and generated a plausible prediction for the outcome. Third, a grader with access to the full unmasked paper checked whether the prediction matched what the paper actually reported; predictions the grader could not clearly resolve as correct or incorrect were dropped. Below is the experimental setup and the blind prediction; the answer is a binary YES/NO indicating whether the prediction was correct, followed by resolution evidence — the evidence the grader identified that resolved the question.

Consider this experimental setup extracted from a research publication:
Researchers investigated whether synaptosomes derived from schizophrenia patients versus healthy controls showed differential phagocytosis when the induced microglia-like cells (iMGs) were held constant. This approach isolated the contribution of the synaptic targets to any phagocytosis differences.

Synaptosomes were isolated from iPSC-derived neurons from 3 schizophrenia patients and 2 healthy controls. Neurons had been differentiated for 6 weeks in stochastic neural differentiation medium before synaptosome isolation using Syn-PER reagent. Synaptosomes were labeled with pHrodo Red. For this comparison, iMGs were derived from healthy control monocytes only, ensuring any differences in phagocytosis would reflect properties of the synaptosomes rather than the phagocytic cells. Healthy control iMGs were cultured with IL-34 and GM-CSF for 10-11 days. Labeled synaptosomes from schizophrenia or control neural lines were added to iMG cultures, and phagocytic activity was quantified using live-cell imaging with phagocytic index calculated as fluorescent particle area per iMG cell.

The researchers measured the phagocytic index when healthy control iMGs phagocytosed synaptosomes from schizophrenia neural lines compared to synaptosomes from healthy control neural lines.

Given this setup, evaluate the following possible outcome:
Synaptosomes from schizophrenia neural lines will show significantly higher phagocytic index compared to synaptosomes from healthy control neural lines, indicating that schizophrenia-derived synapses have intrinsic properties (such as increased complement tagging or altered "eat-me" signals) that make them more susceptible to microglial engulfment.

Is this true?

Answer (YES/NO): YES